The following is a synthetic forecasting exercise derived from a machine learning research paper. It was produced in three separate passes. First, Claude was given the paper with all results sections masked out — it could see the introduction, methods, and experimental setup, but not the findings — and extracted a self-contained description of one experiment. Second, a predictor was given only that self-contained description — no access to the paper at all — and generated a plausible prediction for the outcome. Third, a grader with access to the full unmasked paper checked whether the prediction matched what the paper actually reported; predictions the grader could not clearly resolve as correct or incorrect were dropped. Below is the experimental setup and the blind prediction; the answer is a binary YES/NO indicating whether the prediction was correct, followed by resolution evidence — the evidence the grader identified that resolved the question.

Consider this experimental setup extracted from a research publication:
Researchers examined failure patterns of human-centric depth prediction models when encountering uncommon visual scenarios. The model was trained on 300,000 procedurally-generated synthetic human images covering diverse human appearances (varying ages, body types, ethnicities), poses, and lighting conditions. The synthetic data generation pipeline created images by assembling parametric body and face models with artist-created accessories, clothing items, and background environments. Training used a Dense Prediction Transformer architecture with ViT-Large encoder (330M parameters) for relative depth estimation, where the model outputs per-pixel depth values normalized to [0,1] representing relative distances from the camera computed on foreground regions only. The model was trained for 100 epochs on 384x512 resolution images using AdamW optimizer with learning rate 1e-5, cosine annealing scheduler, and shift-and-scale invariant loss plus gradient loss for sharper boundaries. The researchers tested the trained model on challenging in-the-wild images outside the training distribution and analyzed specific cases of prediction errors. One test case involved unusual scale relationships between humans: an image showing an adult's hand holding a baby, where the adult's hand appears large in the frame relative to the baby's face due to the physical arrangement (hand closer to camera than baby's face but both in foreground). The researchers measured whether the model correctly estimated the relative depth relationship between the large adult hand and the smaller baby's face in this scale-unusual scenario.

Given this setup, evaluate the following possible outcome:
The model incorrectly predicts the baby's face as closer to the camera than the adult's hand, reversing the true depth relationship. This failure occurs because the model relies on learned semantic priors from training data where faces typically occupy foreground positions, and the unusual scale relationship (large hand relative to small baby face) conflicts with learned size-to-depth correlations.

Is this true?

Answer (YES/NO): NO